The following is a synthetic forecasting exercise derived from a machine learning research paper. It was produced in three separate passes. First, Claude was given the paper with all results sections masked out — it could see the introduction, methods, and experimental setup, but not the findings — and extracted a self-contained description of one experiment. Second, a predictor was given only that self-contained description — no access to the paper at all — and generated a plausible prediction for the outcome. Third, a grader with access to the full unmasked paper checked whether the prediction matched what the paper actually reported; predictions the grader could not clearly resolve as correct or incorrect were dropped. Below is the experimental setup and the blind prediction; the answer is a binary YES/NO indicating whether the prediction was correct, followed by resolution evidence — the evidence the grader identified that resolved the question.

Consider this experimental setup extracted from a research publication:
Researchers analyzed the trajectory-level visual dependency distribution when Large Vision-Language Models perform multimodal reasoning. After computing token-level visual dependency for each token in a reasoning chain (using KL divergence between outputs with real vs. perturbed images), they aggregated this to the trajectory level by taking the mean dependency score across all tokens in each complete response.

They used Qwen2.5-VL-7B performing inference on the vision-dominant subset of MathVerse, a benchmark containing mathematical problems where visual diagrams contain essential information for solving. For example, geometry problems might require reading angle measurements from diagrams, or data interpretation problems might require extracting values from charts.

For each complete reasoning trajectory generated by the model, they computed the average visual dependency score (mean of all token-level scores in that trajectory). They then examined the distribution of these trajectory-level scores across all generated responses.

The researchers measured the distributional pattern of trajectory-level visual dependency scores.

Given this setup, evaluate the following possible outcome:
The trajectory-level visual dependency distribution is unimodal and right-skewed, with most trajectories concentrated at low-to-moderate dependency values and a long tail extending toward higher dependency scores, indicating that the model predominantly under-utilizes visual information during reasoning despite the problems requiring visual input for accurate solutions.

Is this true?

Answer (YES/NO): YES